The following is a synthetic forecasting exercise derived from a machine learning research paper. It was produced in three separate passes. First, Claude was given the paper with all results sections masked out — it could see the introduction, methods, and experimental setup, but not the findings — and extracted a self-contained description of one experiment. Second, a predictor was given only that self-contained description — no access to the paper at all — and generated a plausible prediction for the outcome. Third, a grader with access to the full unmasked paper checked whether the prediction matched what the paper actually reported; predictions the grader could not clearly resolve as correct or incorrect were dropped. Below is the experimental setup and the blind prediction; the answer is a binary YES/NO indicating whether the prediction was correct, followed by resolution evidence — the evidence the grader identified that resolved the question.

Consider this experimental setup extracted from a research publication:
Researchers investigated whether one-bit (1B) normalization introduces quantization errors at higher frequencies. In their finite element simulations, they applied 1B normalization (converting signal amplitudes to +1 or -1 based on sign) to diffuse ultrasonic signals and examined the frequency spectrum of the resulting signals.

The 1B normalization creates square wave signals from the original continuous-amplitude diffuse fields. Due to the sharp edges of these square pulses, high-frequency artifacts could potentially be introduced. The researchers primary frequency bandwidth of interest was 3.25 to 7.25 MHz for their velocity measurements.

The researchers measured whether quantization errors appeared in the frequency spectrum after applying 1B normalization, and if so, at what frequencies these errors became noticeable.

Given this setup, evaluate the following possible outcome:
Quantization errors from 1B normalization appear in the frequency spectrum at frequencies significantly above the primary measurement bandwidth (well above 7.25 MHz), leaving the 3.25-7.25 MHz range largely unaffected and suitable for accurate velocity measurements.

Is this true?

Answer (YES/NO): YES